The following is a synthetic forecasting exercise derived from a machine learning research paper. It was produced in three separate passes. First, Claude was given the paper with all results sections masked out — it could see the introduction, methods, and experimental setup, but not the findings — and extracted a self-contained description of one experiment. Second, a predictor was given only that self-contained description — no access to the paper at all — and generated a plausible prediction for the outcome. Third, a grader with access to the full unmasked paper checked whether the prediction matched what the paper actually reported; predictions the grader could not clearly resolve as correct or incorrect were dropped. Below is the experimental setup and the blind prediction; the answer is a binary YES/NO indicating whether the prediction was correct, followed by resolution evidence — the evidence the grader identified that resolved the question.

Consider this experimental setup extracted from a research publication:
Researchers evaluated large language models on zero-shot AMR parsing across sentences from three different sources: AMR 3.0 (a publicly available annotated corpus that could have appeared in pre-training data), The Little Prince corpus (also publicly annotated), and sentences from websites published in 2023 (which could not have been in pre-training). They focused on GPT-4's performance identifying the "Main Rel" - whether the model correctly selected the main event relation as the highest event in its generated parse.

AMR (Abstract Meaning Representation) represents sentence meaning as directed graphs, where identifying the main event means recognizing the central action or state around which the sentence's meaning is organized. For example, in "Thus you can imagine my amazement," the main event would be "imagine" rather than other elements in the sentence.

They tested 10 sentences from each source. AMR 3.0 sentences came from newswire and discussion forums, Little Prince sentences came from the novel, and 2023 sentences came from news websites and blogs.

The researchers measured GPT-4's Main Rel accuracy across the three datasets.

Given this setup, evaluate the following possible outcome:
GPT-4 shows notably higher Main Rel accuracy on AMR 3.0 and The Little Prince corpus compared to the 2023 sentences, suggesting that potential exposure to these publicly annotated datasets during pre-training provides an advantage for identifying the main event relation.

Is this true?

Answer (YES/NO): NO